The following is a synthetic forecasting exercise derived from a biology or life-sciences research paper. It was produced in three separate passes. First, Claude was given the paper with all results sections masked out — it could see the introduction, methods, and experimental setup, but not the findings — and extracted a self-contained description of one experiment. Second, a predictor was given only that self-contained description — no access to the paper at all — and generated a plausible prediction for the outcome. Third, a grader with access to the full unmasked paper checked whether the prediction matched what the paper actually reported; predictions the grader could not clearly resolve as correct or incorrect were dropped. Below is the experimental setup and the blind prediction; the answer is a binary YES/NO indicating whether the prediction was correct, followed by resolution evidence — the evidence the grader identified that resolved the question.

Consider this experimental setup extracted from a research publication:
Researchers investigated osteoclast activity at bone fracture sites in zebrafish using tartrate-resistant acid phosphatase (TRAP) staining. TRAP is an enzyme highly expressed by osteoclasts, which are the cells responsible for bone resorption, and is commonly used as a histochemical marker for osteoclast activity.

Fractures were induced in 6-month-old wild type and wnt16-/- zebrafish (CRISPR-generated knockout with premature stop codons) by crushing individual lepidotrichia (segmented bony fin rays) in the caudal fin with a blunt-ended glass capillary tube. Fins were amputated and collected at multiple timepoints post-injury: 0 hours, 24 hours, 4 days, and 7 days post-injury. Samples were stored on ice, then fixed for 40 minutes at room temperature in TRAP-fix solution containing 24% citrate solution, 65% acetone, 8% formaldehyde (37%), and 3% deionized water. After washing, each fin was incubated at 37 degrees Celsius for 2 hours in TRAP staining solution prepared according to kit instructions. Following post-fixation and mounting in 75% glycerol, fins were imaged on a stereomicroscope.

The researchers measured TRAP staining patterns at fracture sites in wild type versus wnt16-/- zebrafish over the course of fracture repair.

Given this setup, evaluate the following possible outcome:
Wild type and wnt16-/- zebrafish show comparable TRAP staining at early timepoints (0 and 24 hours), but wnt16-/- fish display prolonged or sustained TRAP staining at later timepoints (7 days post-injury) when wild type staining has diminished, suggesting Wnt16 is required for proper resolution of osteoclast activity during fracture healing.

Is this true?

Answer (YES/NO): NO